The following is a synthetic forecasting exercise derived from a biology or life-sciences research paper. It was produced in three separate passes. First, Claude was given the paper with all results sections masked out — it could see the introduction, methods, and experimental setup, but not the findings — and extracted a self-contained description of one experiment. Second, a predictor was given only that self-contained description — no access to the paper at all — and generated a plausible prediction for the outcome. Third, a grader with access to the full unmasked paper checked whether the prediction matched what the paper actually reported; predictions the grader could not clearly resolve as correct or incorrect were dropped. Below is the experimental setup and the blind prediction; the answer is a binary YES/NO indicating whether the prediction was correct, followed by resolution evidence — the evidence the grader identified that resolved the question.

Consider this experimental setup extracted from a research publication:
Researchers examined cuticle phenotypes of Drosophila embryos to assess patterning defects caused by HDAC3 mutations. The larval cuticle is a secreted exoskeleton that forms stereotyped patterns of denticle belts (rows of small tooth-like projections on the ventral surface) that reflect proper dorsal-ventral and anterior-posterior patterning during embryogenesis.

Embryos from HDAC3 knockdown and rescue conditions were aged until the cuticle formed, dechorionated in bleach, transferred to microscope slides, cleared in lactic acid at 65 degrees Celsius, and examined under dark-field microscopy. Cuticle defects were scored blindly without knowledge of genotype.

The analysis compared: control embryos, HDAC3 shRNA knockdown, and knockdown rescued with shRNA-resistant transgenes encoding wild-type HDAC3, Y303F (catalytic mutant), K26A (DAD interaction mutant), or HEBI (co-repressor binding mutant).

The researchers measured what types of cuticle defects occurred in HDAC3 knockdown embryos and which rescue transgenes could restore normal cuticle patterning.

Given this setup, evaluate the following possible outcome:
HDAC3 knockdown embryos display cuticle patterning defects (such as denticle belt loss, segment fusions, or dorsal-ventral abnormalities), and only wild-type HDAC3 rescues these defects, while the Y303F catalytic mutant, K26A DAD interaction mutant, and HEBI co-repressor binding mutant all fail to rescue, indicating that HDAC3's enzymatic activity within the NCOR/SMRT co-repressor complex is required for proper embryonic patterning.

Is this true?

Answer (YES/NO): NO